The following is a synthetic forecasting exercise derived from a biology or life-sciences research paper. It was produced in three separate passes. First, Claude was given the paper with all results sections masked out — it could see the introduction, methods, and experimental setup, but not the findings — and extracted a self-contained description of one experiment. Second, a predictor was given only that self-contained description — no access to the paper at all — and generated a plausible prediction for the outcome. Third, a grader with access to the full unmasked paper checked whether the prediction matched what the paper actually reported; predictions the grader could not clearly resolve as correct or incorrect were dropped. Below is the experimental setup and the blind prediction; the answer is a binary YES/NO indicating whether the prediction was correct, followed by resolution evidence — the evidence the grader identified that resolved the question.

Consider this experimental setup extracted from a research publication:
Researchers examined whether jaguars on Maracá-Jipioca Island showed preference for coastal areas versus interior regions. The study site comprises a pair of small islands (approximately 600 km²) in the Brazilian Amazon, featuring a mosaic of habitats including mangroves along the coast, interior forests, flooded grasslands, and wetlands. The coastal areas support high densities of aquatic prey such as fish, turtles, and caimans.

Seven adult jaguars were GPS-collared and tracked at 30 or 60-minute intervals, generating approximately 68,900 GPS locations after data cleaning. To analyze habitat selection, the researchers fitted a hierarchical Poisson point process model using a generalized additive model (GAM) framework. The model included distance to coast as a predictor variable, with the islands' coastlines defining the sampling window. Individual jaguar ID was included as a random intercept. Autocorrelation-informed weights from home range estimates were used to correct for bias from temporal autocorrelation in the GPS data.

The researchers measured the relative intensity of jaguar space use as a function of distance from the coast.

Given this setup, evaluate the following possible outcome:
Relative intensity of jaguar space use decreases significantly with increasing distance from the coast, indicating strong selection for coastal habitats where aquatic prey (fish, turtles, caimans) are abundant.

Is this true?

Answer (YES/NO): YES